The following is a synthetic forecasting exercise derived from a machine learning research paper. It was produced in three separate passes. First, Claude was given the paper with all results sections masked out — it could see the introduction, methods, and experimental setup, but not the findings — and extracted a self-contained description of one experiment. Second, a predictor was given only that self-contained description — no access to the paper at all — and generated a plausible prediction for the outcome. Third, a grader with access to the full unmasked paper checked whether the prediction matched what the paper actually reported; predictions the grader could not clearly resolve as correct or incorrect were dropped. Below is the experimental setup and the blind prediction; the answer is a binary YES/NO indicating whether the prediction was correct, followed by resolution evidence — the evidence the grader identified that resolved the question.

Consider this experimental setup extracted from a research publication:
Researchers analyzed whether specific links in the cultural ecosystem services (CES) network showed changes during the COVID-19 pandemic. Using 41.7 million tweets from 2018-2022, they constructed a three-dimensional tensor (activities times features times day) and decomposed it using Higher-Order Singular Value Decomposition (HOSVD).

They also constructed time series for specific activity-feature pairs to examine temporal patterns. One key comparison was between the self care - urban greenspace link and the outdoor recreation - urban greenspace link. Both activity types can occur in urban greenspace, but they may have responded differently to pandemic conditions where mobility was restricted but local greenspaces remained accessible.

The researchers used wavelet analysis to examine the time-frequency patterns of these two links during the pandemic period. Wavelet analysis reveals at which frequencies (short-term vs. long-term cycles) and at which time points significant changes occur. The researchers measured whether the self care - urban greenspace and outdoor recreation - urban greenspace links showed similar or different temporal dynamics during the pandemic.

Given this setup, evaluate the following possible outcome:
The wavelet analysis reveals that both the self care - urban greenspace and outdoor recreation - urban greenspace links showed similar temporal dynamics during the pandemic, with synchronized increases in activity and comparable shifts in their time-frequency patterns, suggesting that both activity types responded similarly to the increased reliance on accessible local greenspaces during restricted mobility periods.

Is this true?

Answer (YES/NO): NO